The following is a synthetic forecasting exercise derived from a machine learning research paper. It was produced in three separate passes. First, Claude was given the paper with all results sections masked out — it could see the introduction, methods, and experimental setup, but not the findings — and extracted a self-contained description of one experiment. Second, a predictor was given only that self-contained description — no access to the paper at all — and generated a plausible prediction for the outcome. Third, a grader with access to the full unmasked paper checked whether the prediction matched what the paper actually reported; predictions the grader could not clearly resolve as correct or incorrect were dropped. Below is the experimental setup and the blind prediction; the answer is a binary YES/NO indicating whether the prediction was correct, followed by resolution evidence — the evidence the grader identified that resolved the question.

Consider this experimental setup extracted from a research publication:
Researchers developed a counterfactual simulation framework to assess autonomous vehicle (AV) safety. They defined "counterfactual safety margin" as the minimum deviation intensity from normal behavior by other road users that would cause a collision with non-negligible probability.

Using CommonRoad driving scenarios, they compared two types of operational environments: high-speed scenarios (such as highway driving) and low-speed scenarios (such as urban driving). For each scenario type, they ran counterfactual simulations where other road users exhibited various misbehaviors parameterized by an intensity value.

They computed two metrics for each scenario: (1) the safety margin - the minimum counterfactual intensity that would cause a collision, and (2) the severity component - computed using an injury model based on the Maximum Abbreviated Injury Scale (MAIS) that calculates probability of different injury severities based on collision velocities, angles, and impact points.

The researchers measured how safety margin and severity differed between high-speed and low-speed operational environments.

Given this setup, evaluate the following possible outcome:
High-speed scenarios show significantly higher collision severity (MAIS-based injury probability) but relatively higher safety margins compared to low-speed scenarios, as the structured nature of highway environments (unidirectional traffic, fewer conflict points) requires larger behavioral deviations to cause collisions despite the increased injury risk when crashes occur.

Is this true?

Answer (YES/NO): NO